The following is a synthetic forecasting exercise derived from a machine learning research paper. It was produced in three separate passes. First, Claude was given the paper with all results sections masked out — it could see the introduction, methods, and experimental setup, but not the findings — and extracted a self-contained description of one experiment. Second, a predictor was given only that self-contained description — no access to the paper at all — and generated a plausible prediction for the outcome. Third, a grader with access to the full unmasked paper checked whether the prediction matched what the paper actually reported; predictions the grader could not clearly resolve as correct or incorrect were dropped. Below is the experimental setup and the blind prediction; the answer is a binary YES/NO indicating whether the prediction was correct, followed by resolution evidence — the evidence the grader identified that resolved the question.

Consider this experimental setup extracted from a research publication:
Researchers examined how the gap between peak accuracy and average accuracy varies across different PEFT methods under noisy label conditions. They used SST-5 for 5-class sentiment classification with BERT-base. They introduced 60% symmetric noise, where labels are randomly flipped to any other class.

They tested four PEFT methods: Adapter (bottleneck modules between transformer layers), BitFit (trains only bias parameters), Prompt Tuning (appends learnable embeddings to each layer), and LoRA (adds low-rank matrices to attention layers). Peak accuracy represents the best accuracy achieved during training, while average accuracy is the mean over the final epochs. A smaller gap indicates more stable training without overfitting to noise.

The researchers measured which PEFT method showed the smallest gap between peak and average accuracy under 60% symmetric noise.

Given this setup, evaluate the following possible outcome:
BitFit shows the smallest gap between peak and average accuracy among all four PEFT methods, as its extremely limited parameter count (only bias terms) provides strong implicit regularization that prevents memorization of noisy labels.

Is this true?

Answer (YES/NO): NO